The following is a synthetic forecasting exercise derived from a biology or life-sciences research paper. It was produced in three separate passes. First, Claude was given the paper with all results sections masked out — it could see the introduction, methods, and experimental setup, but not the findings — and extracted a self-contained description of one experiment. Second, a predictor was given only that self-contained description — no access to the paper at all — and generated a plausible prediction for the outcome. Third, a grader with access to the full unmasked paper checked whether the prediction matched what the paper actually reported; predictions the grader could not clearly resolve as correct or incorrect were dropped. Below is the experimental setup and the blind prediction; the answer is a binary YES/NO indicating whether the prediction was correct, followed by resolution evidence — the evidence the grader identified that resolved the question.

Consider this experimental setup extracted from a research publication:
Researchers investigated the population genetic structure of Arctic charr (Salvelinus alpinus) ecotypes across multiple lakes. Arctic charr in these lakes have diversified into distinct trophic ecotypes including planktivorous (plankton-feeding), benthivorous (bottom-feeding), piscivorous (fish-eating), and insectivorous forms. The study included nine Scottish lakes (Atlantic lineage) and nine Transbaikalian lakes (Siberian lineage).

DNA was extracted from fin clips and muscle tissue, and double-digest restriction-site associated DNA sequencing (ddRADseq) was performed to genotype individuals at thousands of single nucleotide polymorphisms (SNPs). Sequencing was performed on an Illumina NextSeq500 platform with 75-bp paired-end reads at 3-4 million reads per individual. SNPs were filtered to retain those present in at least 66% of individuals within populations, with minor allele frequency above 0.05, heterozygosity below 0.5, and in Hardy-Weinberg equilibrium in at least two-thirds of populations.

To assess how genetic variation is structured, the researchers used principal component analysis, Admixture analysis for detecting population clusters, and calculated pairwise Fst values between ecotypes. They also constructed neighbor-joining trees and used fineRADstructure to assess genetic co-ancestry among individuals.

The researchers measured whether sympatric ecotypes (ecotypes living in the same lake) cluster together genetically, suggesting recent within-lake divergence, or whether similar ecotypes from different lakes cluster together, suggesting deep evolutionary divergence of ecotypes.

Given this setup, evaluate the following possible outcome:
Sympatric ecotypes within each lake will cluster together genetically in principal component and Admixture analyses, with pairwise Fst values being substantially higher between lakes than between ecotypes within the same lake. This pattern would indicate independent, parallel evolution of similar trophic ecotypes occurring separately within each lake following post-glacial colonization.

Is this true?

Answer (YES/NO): NO